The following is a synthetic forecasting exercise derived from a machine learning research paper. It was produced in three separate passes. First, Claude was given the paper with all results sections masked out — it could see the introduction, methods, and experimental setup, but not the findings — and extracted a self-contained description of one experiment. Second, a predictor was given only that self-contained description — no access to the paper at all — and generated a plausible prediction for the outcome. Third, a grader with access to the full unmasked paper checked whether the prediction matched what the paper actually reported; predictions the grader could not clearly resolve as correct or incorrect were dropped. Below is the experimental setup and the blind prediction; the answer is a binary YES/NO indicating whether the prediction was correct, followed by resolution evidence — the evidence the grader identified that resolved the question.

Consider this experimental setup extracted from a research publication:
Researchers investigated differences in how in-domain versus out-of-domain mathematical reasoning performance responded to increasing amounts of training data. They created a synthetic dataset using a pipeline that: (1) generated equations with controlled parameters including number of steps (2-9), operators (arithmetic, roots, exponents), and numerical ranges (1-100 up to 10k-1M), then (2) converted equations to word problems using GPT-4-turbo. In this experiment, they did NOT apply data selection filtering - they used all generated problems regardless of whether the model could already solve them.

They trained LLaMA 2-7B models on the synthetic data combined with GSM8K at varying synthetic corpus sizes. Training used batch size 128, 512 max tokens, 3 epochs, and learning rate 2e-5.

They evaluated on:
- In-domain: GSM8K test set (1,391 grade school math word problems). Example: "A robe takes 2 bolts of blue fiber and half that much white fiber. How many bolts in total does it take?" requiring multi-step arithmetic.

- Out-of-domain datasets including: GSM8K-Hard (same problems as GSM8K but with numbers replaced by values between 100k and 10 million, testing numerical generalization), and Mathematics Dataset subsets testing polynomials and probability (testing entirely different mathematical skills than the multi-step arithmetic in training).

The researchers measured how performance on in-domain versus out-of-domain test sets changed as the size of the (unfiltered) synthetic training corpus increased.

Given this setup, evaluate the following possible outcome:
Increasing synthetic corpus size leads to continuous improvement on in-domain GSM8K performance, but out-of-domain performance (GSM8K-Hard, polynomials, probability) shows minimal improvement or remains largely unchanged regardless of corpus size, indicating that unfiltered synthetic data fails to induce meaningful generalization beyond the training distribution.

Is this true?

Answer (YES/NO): NO